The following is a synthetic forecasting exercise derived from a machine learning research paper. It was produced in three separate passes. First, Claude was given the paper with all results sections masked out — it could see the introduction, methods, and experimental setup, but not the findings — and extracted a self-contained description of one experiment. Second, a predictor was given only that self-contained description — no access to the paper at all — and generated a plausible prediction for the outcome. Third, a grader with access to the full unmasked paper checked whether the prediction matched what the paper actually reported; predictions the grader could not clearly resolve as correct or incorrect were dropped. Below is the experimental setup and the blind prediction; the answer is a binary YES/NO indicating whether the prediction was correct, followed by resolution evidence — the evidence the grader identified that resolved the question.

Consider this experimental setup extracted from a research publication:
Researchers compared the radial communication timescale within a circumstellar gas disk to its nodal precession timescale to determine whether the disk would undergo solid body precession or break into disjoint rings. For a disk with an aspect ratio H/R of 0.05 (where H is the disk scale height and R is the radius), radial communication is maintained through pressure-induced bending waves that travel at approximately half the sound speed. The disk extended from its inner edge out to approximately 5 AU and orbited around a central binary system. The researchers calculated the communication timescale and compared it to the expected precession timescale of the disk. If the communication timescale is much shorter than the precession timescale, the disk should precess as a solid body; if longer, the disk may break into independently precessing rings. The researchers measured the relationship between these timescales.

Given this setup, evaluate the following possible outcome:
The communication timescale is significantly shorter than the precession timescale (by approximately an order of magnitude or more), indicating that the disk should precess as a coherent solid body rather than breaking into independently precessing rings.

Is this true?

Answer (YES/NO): YES